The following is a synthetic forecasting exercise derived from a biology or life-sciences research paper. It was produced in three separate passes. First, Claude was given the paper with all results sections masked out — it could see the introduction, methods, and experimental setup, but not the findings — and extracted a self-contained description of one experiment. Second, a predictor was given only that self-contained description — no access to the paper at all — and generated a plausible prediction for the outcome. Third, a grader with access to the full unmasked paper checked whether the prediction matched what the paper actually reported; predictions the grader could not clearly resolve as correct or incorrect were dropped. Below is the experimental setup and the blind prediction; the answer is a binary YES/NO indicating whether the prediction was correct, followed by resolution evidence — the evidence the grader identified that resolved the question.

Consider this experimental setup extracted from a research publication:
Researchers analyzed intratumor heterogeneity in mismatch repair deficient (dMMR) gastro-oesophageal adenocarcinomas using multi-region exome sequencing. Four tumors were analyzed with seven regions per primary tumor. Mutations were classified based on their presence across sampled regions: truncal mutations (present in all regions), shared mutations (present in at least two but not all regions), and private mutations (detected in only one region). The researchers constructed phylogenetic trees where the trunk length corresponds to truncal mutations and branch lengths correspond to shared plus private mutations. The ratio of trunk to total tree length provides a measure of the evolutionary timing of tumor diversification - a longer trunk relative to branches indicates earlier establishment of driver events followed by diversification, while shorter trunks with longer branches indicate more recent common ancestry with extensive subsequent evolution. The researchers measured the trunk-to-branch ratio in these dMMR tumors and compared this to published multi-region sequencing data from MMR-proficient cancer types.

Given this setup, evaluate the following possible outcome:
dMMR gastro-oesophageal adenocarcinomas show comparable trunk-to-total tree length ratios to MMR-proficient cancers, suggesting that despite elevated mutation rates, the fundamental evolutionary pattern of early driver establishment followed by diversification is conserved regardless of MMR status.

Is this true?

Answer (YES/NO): NO